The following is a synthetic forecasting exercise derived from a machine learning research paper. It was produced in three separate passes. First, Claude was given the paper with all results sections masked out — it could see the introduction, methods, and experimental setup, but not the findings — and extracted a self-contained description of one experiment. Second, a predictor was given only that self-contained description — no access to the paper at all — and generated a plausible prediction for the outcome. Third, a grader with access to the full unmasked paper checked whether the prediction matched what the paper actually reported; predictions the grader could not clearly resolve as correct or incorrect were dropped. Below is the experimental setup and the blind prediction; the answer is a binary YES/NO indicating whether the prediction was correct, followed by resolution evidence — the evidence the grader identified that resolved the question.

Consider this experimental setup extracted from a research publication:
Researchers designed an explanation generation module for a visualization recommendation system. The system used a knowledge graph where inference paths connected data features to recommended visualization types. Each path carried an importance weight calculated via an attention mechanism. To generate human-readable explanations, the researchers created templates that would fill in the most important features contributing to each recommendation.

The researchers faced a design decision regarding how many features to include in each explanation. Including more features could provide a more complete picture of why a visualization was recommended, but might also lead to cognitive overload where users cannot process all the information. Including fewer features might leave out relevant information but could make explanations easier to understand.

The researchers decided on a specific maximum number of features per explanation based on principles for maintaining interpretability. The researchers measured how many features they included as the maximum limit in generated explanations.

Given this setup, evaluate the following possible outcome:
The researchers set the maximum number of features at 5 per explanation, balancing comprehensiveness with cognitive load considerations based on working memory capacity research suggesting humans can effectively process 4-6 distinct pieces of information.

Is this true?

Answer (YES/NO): NO